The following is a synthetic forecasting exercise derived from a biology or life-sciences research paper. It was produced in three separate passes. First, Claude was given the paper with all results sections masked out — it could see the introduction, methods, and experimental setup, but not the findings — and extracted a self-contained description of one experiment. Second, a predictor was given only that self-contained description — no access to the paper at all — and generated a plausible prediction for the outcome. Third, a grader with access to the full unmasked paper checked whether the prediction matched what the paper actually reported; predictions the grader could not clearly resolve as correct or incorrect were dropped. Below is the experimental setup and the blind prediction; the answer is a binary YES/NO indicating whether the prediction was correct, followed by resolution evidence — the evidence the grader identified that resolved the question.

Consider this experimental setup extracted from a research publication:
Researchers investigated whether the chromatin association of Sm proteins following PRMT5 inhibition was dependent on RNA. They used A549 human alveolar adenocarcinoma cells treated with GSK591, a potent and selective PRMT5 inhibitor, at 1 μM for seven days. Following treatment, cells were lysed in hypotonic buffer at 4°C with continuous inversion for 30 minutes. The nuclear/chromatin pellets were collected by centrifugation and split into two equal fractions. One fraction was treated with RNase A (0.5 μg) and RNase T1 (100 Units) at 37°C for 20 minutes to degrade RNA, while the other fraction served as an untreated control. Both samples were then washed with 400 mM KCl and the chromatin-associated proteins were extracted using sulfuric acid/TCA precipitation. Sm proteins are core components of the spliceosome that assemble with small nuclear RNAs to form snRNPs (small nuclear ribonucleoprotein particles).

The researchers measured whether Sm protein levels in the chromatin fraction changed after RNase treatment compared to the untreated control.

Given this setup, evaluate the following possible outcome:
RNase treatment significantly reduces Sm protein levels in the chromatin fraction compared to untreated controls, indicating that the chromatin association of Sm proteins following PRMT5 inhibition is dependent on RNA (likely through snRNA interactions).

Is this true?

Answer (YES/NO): YES